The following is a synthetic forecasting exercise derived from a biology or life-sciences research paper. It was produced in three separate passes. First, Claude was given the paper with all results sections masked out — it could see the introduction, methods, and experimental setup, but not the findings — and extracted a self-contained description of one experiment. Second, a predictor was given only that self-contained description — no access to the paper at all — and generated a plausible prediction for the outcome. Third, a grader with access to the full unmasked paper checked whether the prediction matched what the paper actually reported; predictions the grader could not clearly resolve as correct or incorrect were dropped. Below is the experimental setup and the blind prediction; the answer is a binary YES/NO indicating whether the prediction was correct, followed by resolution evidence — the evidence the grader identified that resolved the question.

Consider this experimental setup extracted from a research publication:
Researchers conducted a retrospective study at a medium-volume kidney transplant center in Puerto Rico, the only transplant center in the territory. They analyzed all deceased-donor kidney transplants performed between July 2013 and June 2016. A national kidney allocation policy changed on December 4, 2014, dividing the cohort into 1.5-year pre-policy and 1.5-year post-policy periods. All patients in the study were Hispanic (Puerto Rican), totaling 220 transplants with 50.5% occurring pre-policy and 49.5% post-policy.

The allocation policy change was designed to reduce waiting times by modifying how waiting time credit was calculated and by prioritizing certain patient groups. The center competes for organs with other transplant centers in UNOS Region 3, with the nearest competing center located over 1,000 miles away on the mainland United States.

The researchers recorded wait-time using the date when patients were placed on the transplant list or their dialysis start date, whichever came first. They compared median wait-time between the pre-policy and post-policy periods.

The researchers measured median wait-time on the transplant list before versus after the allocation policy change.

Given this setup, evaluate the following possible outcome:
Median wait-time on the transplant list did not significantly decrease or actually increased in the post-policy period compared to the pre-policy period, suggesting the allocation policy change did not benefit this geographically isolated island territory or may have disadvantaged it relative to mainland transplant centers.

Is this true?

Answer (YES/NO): YES